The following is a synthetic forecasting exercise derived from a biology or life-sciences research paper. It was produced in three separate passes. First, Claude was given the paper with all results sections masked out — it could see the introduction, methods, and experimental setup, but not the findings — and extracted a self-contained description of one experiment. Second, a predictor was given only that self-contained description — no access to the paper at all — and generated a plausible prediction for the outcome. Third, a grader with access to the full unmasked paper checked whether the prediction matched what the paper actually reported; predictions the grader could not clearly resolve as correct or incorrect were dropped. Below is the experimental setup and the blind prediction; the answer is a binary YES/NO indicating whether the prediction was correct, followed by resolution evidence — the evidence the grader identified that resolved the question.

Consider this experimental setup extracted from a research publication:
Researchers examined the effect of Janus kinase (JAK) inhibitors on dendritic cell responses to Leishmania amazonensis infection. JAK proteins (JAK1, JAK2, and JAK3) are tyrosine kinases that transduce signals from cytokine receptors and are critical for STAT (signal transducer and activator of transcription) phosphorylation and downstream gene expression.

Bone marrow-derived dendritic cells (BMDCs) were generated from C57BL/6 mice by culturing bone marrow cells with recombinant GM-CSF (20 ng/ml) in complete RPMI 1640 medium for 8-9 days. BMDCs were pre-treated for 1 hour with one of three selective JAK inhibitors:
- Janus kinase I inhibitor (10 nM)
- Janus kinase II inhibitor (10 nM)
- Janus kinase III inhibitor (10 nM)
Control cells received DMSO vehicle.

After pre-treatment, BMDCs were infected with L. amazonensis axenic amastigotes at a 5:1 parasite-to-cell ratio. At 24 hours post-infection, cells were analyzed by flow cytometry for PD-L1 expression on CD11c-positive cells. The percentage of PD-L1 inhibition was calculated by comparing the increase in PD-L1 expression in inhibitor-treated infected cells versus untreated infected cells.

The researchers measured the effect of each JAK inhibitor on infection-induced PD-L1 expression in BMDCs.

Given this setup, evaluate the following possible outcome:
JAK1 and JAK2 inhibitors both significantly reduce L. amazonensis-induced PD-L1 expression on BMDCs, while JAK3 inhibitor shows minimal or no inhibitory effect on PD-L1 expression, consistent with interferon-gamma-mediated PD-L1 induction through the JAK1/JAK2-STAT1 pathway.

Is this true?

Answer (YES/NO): NO